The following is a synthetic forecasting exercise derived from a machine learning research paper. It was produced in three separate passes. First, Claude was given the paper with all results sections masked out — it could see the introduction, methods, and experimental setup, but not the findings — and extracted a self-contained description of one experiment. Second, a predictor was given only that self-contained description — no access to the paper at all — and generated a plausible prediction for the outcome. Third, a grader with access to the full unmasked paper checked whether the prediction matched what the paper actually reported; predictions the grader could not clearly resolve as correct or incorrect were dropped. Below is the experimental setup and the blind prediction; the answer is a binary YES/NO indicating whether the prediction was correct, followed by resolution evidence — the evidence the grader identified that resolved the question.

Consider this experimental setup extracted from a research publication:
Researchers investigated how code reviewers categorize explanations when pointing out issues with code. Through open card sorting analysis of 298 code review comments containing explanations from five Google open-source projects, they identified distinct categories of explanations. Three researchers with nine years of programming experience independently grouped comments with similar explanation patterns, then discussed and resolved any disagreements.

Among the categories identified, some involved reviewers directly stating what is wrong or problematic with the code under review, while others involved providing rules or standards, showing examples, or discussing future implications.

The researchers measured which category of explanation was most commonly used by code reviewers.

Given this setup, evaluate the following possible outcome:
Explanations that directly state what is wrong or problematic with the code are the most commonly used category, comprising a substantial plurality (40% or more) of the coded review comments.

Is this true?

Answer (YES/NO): YES